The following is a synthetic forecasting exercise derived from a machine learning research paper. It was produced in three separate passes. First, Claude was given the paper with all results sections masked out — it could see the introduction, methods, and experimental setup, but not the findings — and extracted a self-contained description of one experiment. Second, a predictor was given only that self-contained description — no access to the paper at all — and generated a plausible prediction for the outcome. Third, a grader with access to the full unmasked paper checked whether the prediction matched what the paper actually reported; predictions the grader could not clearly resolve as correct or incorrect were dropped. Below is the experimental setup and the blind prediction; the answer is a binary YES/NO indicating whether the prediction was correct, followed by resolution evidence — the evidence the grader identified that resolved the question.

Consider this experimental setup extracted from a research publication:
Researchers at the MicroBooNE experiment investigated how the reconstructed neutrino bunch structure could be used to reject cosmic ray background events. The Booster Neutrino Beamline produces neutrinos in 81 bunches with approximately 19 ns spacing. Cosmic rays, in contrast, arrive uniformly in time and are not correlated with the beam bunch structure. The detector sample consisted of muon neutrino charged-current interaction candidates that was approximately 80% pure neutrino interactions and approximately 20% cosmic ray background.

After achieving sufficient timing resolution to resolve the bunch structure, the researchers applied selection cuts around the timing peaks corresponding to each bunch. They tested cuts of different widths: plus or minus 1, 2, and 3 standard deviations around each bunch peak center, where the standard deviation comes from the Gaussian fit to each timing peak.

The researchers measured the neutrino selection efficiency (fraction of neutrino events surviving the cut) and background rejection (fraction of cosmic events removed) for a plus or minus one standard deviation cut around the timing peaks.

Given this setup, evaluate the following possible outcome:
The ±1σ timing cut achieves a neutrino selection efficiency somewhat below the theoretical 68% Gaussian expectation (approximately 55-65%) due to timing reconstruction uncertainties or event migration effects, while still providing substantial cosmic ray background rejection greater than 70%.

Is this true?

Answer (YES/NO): NO